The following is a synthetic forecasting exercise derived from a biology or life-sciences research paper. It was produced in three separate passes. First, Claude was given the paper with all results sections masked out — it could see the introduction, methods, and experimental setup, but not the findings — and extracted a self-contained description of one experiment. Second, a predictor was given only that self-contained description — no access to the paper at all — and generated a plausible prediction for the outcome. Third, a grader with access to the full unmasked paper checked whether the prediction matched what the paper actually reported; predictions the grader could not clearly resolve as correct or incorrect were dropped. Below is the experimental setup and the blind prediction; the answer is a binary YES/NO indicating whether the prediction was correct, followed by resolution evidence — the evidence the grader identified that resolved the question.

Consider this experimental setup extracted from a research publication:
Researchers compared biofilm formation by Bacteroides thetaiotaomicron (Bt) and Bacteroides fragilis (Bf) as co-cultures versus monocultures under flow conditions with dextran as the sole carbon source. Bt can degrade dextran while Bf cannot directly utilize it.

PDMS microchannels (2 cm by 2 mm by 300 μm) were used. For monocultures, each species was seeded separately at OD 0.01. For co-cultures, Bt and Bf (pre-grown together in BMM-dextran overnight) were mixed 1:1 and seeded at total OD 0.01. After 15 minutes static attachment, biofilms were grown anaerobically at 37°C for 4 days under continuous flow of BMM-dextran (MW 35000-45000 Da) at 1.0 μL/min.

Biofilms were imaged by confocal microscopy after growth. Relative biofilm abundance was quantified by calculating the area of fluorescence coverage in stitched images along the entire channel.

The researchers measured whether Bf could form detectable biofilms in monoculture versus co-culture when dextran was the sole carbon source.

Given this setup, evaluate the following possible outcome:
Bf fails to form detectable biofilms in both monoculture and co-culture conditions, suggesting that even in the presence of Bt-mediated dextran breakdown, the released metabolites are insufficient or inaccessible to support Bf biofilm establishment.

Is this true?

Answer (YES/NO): YES